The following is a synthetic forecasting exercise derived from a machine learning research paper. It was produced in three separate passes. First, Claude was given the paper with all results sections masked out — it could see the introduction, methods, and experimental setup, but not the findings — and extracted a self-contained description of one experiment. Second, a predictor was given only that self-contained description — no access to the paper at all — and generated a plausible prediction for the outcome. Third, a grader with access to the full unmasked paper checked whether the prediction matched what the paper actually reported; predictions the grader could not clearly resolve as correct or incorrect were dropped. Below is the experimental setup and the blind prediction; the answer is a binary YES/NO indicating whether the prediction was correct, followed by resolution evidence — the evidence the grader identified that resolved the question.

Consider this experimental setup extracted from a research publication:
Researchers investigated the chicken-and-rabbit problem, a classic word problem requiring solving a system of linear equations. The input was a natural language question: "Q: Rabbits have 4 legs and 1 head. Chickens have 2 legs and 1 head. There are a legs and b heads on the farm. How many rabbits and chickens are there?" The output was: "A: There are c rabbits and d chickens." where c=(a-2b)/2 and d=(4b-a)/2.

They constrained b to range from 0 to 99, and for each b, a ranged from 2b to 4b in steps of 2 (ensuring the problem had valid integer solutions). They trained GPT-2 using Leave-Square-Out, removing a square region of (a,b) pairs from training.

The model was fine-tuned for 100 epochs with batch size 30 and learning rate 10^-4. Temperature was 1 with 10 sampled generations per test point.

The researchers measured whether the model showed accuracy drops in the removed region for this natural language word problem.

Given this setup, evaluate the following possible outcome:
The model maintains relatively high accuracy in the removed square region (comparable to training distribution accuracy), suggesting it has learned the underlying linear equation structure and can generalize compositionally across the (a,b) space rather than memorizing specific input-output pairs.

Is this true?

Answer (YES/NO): NO